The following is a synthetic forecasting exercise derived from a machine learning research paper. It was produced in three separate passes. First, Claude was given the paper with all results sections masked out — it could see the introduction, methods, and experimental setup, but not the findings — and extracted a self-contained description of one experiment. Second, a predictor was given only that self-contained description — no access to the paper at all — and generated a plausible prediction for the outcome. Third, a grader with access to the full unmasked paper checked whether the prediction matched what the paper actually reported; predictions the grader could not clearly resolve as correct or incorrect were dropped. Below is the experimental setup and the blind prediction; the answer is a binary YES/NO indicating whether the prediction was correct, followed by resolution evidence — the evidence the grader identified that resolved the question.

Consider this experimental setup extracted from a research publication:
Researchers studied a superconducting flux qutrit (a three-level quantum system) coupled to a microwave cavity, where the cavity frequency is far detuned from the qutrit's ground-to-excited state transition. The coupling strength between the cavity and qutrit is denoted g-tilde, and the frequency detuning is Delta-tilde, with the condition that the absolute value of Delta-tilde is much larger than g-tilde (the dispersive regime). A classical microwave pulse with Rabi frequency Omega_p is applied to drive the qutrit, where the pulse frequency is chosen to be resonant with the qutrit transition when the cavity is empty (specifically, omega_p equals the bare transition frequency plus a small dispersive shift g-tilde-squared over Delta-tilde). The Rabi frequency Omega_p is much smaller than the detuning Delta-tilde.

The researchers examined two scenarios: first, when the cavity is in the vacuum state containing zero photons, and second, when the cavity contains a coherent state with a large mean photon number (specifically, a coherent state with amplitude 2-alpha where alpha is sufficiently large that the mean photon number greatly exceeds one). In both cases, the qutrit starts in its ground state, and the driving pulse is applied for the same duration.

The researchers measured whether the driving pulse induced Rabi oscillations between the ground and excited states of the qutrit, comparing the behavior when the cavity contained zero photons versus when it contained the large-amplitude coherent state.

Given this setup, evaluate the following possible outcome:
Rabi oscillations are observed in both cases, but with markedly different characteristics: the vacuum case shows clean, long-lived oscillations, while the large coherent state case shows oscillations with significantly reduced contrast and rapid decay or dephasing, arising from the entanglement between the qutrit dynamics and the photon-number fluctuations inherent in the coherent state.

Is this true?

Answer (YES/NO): NO